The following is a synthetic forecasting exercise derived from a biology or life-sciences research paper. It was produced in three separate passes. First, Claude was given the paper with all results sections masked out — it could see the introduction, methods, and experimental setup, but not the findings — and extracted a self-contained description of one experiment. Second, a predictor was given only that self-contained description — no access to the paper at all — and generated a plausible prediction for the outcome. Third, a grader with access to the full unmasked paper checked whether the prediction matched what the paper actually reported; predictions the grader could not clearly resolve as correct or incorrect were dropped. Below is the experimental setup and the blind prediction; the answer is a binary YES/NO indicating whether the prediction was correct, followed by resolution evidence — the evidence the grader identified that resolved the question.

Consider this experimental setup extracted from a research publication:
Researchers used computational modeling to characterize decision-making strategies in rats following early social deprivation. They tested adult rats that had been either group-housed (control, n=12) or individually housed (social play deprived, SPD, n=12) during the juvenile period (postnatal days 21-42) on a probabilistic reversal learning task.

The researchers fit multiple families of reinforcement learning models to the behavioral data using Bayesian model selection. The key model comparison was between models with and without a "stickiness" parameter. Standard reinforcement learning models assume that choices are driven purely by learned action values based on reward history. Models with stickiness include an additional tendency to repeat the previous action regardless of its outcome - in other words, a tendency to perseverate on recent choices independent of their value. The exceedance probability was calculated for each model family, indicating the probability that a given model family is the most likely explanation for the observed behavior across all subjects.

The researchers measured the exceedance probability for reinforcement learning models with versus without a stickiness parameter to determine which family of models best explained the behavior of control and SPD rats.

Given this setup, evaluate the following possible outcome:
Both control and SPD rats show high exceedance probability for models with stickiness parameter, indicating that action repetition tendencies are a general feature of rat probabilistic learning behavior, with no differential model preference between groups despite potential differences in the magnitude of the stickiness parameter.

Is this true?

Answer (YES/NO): NO